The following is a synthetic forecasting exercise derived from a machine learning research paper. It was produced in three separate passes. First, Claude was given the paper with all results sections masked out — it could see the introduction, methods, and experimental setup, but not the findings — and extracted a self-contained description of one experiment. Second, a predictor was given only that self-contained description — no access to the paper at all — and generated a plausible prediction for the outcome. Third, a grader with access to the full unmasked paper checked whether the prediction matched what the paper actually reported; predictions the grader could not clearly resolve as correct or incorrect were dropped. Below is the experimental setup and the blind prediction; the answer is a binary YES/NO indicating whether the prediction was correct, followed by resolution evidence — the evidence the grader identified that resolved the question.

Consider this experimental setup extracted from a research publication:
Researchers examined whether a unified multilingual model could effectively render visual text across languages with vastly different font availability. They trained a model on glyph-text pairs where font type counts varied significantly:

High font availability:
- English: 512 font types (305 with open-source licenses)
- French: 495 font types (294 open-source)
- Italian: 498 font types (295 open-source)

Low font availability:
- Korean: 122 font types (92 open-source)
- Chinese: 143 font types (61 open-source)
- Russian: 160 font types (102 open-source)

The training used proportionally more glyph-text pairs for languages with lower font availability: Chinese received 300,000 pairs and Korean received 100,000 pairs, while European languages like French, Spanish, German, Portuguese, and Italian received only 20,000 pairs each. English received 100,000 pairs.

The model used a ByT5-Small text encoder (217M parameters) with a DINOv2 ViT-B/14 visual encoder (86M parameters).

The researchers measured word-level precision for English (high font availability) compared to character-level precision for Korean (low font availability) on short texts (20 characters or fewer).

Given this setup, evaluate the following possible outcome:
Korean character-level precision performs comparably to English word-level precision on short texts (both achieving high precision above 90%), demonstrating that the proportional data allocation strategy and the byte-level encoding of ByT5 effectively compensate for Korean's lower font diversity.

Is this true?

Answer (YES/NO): YES